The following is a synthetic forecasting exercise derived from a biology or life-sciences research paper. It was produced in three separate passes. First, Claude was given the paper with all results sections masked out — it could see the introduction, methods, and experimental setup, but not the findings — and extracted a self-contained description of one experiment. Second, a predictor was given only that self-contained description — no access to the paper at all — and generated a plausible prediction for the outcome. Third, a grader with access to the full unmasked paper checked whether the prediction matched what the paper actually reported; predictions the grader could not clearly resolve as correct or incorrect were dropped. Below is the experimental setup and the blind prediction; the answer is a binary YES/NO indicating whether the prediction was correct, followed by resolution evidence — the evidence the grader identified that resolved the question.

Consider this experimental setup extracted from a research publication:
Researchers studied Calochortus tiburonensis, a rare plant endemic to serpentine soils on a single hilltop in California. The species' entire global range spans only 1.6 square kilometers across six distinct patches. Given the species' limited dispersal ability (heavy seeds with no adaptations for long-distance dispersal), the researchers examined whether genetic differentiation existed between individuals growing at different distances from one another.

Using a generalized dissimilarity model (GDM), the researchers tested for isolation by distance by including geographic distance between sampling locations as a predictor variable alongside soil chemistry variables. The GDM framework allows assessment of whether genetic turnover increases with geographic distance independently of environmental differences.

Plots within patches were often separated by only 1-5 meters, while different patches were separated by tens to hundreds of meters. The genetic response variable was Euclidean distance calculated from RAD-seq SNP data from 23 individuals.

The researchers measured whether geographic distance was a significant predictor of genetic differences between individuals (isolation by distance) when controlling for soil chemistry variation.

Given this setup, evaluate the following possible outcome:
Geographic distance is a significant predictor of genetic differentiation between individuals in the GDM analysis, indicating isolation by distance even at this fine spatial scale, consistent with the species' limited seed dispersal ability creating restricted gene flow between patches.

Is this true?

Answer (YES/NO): NO